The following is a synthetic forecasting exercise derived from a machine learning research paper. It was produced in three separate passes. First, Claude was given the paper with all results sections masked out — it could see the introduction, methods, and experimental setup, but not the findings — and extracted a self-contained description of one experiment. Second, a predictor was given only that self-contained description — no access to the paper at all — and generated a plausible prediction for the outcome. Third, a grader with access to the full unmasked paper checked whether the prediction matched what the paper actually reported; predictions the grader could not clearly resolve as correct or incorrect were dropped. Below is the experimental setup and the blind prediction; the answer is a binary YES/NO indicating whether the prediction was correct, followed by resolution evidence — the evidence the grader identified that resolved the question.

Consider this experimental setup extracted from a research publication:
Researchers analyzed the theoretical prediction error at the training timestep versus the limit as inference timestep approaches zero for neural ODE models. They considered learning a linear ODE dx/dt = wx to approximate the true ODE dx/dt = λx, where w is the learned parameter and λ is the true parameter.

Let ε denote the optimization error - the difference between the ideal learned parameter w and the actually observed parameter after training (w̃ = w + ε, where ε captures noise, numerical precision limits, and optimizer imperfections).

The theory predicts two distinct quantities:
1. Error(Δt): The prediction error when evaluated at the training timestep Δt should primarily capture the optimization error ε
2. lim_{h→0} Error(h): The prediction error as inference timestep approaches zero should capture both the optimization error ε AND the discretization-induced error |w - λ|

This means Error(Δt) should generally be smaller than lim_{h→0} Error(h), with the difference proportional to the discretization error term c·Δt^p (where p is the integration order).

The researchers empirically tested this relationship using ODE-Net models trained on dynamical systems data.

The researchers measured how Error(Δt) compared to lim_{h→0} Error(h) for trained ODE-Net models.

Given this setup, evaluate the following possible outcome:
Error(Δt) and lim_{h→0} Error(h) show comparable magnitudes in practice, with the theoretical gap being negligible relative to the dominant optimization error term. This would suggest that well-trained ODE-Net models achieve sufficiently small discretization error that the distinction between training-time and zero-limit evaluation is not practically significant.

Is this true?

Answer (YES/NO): NO